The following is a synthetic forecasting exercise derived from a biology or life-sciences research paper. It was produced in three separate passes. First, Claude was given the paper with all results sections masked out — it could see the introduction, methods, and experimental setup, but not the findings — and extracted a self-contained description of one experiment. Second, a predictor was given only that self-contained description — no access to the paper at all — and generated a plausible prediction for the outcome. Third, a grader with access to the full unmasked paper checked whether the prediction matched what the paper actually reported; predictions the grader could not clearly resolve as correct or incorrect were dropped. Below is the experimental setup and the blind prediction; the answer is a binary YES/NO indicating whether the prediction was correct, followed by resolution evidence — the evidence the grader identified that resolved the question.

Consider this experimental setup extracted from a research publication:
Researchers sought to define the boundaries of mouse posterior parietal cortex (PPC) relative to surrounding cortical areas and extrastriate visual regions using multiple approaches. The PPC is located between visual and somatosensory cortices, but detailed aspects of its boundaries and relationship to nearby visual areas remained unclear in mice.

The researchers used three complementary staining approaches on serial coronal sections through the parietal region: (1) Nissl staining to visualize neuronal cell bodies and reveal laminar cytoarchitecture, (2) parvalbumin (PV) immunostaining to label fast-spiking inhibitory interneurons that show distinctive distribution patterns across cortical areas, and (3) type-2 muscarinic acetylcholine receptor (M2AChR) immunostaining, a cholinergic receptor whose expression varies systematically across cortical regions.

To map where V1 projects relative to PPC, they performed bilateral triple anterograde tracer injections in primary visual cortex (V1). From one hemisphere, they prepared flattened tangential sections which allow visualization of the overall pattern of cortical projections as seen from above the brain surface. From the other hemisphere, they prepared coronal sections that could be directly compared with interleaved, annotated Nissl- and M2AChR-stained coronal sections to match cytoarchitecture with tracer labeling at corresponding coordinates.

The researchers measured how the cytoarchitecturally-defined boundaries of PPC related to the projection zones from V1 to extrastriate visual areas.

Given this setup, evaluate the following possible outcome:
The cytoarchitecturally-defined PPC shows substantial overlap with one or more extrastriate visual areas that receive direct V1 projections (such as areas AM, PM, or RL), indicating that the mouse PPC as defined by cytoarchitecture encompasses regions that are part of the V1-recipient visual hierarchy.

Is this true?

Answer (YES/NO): YES